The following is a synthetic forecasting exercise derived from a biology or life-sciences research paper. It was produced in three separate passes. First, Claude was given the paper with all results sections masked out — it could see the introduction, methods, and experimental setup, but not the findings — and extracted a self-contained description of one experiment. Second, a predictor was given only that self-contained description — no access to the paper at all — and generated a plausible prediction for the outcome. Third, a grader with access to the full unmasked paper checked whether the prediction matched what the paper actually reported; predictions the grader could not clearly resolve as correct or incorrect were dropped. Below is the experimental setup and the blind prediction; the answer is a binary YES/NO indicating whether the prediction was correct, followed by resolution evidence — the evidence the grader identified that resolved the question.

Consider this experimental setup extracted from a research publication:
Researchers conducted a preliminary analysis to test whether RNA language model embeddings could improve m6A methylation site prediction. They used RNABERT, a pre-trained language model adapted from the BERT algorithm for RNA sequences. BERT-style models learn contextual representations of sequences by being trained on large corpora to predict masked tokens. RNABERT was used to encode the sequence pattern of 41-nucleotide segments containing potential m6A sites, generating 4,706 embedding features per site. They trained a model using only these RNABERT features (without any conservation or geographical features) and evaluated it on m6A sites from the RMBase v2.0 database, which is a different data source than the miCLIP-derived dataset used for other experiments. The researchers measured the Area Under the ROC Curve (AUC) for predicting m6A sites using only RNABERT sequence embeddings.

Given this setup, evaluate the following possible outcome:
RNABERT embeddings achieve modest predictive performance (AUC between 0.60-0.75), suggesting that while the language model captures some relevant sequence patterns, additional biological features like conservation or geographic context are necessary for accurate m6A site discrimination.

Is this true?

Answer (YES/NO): NO